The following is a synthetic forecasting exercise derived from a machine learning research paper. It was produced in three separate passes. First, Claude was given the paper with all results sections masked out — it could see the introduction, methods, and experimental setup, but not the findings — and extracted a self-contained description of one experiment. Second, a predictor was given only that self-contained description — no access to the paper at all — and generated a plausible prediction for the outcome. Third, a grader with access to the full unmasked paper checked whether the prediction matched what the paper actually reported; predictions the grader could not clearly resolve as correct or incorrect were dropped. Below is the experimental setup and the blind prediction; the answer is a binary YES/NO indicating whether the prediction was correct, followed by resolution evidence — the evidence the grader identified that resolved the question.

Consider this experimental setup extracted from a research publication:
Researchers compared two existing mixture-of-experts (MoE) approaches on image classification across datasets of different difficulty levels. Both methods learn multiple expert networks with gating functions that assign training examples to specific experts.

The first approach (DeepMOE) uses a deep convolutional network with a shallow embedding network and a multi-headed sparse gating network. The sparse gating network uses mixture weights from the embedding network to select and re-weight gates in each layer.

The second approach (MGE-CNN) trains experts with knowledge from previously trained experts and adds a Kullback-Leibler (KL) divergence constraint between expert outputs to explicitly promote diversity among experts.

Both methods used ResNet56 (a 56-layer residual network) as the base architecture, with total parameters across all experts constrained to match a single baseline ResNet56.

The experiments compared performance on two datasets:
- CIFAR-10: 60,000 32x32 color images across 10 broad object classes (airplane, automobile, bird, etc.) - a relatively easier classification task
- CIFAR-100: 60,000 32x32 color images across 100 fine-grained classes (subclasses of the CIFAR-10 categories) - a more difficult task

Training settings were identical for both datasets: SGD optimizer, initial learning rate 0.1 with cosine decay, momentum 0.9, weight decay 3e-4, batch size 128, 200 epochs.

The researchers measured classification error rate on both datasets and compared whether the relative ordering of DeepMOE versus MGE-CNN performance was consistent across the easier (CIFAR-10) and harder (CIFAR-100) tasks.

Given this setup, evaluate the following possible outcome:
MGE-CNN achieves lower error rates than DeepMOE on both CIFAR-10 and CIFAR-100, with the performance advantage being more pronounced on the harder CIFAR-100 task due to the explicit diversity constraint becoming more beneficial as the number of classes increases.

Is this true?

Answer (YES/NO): NO